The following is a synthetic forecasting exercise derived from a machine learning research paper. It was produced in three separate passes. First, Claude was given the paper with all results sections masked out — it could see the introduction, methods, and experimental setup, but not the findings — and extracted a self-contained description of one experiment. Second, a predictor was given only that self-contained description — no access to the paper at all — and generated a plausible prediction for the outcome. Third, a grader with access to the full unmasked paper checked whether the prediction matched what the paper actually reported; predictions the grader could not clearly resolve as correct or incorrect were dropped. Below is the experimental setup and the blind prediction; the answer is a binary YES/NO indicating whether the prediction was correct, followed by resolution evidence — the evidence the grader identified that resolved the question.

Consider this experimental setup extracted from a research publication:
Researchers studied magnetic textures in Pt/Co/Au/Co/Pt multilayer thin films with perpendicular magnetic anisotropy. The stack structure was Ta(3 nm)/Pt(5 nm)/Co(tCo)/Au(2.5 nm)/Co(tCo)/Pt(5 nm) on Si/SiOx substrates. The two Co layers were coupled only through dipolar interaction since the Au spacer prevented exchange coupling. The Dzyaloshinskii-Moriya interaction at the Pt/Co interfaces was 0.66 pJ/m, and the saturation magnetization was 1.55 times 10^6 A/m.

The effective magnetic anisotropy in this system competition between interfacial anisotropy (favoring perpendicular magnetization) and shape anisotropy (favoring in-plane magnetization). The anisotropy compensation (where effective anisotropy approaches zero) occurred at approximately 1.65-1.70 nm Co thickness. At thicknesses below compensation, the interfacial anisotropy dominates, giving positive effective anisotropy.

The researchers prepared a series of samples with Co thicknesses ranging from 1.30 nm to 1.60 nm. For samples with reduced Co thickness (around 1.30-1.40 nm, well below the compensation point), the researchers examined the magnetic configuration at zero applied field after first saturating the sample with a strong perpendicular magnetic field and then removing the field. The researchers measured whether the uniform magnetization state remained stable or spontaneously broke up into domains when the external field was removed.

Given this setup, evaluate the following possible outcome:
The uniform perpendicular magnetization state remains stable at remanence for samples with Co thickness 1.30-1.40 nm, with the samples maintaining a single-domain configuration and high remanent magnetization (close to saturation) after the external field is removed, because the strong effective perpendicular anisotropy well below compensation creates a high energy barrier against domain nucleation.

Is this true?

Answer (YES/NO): YES